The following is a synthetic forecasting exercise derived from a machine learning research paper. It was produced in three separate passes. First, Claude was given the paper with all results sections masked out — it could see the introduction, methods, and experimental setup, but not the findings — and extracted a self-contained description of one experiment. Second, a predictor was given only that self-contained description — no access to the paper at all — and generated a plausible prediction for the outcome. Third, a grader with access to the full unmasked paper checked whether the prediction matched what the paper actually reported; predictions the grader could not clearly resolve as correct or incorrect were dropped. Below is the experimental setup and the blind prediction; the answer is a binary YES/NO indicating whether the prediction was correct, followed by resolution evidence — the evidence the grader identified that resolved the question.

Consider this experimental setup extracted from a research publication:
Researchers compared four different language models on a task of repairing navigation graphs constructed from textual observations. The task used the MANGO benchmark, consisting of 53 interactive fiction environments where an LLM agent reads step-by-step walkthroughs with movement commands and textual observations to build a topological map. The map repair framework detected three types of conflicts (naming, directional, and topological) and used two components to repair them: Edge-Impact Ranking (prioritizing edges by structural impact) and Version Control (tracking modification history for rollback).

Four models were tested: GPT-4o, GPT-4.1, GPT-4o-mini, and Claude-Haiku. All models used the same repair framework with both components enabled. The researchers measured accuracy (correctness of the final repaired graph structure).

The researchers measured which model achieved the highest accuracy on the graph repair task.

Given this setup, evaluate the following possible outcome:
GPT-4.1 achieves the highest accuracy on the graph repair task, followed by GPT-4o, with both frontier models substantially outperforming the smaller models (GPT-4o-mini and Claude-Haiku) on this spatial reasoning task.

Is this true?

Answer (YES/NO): NO